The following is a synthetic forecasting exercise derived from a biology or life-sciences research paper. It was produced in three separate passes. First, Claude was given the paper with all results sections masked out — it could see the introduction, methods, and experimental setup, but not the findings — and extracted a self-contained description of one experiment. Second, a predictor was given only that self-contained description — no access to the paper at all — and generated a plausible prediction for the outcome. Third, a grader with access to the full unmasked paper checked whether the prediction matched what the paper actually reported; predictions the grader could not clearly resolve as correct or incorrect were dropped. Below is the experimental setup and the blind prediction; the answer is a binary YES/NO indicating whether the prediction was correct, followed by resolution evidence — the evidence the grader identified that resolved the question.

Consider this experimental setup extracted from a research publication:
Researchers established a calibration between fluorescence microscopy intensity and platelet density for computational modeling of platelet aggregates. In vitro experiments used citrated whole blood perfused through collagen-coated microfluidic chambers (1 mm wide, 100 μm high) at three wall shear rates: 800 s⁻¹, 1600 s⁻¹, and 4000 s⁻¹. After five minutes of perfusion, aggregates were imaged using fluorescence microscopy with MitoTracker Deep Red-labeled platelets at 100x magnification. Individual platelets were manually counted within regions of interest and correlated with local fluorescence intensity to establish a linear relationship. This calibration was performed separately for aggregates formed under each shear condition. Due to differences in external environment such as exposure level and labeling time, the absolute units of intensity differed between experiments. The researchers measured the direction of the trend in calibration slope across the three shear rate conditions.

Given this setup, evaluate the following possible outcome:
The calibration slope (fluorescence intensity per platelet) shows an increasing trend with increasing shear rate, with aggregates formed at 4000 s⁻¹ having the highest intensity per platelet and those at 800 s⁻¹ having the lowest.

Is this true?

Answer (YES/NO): NO